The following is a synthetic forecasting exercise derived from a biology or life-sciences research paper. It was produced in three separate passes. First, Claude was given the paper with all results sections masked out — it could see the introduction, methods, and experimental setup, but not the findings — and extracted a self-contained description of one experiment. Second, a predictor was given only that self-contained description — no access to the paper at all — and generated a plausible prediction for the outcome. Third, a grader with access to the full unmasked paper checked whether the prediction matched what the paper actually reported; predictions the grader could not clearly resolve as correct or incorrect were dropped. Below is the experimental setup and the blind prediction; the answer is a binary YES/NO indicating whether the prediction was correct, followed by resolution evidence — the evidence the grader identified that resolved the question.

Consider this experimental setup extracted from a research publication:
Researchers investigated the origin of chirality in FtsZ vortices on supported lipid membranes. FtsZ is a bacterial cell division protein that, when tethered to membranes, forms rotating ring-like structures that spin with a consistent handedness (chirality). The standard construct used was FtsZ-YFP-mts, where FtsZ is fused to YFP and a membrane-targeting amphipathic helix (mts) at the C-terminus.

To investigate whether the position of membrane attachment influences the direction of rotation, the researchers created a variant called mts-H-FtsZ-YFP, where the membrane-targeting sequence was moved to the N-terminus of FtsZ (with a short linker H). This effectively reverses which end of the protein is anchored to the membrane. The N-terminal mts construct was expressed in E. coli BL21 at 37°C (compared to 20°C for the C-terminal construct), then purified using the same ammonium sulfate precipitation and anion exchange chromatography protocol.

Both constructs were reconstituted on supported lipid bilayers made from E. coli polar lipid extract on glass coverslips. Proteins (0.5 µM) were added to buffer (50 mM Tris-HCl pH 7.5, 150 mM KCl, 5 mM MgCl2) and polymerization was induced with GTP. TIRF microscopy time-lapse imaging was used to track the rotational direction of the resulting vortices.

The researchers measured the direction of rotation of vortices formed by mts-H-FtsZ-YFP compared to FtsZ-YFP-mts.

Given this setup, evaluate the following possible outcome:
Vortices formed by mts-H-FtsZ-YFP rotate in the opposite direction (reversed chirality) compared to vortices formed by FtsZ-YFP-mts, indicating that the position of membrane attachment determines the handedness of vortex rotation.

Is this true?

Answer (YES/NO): YES